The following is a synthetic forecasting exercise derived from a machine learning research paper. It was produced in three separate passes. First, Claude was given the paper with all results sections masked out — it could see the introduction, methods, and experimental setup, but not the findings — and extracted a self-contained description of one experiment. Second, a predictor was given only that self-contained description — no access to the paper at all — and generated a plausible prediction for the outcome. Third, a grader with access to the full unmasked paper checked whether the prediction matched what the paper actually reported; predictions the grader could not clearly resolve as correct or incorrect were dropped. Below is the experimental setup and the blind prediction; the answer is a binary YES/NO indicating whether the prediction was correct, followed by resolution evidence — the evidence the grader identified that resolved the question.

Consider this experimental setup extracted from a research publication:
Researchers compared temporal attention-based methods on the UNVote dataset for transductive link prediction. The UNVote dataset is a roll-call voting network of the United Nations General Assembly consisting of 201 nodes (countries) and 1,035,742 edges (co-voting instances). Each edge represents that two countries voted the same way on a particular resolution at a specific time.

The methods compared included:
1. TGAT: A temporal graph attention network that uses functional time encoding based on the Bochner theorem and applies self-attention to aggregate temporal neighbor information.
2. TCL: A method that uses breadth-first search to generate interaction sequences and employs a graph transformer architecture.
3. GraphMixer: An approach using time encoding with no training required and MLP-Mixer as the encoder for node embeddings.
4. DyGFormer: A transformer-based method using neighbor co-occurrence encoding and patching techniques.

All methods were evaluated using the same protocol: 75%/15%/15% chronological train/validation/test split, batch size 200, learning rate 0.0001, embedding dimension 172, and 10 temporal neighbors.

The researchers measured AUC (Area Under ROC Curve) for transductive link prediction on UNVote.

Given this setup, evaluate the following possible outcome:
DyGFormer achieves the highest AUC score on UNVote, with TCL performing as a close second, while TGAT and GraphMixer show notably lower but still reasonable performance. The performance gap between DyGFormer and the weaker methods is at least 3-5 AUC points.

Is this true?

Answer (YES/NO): NO